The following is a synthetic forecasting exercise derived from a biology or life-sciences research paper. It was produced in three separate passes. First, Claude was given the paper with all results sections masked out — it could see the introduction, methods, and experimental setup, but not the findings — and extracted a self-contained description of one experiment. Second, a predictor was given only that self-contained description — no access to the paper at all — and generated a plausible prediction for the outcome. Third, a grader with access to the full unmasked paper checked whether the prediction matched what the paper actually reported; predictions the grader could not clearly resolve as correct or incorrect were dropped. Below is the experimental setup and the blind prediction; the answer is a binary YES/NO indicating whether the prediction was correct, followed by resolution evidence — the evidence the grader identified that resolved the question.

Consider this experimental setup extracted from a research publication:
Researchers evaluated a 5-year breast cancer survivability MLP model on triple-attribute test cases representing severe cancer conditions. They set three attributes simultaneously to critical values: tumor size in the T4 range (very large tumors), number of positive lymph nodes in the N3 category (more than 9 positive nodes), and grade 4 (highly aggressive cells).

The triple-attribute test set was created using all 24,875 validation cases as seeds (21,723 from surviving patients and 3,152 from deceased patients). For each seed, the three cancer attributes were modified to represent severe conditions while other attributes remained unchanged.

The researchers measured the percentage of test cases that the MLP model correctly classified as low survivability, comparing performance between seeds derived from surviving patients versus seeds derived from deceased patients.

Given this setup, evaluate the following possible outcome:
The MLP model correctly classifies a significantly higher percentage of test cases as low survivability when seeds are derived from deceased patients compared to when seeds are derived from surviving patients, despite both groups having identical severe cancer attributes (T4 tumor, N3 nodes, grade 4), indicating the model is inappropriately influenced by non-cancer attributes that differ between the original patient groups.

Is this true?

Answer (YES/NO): YES